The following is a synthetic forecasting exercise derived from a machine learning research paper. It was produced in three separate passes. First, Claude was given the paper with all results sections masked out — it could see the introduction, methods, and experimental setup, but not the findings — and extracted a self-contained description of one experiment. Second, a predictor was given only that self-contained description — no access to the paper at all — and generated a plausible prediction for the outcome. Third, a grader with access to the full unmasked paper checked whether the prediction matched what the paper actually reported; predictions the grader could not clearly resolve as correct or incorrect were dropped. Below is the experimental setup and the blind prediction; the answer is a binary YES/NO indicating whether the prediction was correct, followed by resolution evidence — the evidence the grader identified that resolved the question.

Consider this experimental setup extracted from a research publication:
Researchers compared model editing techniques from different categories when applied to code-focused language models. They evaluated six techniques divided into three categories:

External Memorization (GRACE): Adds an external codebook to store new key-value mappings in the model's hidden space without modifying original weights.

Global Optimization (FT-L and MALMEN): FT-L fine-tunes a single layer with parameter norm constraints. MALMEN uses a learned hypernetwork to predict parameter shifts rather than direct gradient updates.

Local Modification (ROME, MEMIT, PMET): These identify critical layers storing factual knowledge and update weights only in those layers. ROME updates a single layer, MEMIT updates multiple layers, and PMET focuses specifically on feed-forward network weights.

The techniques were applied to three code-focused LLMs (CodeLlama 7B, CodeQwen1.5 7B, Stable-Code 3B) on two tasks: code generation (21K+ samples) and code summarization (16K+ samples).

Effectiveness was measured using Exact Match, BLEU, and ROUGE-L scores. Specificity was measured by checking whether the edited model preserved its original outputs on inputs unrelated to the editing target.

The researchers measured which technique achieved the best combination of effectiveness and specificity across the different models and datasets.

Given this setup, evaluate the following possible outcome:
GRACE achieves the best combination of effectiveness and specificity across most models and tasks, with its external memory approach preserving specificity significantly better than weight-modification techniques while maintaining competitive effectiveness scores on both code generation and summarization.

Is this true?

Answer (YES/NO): YES